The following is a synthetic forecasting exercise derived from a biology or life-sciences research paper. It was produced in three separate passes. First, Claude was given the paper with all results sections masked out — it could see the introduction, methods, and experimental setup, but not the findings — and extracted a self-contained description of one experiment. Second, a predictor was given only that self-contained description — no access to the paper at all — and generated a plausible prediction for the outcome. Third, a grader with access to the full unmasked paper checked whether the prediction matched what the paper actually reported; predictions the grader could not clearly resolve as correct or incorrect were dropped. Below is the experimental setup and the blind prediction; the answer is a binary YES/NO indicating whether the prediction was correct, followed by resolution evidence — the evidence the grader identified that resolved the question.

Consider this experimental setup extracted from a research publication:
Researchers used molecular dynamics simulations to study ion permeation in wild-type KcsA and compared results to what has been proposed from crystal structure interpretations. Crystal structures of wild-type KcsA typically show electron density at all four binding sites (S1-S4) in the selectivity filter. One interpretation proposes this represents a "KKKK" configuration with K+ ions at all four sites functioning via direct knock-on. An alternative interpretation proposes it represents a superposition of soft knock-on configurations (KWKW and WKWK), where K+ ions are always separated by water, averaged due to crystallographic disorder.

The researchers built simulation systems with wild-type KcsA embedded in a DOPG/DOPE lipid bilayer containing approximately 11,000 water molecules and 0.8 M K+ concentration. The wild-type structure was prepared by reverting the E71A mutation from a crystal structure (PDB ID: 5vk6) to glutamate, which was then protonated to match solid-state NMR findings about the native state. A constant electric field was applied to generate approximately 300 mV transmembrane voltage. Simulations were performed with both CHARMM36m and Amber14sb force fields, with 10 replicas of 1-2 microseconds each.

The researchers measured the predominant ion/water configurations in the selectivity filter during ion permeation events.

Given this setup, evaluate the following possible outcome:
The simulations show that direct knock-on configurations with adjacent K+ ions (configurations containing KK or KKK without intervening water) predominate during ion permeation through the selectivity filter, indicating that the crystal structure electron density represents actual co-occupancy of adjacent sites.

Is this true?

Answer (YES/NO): YES